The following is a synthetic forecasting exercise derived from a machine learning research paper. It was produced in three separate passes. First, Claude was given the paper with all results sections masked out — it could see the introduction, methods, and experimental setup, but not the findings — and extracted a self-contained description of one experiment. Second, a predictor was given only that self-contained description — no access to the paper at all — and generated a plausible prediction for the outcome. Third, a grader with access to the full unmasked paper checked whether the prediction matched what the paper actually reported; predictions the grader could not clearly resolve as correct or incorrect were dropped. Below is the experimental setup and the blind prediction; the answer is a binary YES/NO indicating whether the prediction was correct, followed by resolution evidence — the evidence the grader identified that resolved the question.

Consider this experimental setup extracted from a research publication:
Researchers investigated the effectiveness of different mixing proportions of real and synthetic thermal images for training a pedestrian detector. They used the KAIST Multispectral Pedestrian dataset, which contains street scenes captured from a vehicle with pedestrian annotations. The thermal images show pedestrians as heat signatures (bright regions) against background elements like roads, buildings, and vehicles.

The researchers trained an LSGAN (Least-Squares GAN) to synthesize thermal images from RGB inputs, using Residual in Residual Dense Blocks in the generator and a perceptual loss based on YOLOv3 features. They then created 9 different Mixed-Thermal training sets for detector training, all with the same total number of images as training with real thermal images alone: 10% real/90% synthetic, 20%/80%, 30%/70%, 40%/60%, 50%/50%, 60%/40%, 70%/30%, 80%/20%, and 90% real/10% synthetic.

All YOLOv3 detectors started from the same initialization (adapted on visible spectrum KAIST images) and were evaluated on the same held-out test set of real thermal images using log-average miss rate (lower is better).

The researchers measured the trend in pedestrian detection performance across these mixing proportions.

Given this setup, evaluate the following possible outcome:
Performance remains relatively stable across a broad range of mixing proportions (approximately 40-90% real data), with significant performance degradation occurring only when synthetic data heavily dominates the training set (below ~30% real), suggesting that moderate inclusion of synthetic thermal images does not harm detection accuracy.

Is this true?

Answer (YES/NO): NO